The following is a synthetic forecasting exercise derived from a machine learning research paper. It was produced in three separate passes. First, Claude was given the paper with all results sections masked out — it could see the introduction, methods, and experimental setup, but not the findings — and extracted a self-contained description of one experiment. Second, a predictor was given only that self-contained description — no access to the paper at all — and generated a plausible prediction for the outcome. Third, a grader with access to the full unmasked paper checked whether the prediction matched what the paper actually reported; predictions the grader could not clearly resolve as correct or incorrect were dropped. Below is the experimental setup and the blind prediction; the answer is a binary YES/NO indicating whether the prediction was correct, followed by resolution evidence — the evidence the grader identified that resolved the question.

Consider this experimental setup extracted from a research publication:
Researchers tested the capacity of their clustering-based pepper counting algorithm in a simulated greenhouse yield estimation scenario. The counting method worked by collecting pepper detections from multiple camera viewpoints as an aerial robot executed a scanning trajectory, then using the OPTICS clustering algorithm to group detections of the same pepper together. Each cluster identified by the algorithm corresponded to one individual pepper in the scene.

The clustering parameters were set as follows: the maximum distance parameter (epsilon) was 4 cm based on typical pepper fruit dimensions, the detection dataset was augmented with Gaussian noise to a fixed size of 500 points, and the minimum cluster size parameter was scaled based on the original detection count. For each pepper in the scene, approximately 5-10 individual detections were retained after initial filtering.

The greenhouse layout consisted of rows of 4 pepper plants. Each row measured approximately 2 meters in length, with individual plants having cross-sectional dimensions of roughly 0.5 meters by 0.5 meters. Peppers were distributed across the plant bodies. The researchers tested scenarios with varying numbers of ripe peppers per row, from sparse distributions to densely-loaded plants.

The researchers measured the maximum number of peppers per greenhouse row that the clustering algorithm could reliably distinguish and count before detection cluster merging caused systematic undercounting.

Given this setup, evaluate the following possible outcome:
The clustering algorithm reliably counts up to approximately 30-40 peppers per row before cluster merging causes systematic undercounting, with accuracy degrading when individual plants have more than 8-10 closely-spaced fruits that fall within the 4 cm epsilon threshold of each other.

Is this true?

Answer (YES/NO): YES